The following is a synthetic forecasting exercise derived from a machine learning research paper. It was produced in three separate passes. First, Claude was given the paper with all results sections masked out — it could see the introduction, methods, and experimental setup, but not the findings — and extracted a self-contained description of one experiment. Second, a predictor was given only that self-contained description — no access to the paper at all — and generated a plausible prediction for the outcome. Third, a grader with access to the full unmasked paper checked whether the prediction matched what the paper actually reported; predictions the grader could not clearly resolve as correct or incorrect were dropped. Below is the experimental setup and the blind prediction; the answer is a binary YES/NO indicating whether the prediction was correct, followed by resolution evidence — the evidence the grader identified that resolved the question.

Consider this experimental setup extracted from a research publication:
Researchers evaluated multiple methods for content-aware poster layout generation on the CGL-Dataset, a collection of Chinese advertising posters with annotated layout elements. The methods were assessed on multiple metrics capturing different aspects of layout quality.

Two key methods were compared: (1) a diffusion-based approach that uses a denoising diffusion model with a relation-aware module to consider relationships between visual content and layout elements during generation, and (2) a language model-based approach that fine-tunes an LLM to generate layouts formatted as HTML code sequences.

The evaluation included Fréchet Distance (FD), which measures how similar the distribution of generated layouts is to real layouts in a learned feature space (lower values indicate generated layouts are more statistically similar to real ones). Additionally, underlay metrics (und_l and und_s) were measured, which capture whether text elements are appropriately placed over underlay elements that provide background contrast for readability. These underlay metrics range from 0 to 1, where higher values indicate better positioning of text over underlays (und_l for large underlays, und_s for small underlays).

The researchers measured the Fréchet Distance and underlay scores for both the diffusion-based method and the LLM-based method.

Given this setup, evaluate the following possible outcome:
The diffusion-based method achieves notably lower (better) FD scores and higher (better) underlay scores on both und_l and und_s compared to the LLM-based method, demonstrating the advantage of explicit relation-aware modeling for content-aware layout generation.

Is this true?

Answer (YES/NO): NO